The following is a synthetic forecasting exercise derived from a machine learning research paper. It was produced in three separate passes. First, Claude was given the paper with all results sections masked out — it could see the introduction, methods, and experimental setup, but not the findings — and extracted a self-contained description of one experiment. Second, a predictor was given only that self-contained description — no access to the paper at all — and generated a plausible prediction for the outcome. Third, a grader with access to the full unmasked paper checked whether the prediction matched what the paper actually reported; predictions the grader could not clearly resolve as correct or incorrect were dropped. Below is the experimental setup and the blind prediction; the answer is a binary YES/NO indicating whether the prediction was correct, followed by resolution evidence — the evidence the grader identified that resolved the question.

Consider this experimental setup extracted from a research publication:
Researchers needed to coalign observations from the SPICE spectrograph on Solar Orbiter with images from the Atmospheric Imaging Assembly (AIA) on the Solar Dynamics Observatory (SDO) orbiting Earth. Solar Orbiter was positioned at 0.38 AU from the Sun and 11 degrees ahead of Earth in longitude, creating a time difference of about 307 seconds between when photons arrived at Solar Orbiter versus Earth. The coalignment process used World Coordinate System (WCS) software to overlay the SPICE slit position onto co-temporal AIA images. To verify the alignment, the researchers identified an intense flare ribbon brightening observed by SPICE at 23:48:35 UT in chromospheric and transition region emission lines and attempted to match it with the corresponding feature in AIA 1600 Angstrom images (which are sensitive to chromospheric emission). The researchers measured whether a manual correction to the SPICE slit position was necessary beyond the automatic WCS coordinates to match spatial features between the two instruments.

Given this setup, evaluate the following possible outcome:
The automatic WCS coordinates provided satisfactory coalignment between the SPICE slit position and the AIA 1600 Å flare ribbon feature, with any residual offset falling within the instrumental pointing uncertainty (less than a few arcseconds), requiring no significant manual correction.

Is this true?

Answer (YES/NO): NO